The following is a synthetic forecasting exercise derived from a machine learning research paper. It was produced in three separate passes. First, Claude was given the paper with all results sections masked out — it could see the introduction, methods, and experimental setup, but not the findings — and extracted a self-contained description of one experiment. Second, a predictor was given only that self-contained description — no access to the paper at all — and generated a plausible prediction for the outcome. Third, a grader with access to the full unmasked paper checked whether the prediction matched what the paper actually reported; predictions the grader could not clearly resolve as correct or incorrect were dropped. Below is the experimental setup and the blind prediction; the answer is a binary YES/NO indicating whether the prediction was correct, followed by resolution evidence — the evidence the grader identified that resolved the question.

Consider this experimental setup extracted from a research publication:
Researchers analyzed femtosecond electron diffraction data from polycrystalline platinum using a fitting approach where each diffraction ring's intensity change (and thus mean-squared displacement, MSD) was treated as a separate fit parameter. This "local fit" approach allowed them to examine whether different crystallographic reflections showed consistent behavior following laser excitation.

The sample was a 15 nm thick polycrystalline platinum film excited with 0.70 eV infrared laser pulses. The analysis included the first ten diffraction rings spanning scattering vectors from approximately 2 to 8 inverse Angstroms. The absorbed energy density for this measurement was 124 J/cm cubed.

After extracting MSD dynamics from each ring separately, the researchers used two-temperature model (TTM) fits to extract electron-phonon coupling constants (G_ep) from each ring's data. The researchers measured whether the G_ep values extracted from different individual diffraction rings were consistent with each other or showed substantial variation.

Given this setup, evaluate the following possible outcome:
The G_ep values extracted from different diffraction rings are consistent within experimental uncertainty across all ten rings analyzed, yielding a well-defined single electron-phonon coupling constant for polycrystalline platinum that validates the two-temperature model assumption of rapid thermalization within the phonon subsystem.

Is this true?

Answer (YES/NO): NO